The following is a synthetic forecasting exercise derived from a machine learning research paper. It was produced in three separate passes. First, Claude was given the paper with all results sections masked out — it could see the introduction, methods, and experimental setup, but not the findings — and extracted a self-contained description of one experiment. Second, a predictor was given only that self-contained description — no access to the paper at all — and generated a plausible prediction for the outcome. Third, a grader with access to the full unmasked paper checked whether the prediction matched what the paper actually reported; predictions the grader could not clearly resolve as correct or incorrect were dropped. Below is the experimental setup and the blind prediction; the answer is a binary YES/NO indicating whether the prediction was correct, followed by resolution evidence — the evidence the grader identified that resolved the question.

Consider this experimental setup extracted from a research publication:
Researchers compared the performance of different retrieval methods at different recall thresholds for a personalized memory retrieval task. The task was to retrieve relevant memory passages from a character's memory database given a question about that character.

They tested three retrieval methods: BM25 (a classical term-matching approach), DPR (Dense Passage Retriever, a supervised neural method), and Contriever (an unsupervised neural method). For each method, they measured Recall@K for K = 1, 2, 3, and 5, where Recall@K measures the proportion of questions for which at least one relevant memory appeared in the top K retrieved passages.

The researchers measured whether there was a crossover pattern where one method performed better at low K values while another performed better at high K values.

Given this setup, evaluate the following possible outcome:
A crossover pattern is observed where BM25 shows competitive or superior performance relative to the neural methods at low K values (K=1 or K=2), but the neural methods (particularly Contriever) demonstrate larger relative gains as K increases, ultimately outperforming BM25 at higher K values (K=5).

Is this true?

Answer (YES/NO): NO